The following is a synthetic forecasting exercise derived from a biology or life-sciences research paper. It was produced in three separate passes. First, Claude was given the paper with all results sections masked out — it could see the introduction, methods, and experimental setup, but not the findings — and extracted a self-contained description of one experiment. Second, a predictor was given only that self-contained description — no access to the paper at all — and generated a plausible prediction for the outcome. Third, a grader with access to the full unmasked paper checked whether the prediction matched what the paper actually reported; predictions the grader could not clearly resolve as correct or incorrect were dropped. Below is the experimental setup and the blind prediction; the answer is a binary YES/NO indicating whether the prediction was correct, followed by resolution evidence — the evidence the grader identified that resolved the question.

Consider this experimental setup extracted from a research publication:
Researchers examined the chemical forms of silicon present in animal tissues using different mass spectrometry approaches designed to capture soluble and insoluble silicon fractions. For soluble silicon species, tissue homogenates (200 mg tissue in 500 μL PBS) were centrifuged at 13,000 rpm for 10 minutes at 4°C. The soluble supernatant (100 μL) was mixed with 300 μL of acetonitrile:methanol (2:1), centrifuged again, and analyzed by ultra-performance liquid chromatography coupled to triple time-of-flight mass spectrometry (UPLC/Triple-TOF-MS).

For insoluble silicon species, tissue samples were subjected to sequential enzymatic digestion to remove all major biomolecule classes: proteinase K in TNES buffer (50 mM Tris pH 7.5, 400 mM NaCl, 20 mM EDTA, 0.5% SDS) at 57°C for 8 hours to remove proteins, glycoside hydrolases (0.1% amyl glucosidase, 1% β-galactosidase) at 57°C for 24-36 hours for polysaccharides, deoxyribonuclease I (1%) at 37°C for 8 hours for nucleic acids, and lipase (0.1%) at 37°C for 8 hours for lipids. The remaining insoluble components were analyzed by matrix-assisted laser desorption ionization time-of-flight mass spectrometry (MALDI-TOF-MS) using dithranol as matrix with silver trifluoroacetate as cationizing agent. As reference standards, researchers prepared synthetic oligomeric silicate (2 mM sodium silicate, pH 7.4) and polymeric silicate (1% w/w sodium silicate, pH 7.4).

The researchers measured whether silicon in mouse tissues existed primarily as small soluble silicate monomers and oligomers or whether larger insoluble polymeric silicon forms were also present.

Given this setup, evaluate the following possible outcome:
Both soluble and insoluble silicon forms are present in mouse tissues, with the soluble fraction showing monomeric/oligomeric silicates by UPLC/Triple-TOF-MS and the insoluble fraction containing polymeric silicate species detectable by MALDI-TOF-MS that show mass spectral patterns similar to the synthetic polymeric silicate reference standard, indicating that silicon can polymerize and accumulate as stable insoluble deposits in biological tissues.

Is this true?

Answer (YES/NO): YES